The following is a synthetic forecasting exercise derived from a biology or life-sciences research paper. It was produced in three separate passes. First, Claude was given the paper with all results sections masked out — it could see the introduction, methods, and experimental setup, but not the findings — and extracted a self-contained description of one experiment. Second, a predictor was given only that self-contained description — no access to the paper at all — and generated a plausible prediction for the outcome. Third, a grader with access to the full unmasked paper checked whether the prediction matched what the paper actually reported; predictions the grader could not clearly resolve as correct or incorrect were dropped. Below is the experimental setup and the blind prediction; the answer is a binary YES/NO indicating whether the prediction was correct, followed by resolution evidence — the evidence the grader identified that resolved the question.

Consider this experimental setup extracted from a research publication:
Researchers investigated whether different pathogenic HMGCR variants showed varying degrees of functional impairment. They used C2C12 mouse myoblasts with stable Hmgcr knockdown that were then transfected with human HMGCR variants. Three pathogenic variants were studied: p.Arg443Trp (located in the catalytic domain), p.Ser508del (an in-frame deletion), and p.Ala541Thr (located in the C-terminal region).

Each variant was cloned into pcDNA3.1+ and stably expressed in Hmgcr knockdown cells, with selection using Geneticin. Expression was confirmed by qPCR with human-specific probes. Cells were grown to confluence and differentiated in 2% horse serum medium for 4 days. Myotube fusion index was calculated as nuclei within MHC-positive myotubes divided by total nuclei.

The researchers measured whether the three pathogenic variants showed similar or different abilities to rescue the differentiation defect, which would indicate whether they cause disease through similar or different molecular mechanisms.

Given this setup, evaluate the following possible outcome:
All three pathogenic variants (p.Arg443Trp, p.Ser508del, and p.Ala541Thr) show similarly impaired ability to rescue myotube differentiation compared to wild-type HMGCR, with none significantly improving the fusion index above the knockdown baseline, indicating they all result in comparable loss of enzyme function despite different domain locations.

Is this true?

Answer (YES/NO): YES